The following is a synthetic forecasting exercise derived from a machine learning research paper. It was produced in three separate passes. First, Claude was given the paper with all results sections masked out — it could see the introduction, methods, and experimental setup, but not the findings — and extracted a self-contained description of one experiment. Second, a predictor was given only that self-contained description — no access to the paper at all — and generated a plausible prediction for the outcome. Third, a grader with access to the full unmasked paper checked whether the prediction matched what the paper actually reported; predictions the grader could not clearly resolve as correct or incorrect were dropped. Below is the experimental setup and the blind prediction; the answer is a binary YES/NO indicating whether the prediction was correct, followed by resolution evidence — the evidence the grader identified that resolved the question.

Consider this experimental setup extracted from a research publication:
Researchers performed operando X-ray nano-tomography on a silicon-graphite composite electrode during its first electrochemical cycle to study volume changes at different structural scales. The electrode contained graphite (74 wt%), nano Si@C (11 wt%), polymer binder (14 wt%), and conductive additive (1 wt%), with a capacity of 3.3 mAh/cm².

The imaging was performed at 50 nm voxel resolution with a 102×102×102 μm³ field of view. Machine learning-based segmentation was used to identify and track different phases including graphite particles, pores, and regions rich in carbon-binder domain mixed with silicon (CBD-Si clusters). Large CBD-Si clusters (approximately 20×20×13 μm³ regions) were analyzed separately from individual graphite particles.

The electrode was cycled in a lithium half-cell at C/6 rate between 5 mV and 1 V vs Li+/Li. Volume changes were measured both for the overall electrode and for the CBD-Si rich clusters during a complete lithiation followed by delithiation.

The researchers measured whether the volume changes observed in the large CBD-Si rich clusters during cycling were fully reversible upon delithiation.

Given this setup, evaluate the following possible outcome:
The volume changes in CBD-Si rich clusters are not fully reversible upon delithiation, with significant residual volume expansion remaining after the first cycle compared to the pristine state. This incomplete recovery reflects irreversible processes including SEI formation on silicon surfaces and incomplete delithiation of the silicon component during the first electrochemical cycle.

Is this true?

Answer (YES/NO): YES